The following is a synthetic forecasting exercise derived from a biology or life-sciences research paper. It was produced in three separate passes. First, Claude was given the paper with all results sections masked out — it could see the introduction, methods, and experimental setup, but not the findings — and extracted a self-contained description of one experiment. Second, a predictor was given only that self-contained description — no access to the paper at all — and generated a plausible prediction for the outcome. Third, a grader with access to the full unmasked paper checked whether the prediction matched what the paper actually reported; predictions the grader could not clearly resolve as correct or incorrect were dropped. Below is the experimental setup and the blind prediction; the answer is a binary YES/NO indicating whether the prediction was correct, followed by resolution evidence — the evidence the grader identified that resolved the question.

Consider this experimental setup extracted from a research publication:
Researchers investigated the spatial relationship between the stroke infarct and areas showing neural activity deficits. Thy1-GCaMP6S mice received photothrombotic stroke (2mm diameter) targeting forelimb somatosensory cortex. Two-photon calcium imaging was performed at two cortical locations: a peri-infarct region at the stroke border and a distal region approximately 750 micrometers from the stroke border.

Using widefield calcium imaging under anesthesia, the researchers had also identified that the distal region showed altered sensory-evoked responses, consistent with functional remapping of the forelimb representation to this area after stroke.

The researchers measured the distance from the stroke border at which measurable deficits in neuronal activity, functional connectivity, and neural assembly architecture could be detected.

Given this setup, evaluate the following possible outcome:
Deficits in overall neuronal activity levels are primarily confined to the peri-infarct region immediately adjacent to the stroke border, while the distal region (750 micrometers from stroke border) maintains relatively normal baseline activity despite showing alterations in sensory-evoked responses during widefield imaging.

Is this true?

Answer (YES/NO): YES